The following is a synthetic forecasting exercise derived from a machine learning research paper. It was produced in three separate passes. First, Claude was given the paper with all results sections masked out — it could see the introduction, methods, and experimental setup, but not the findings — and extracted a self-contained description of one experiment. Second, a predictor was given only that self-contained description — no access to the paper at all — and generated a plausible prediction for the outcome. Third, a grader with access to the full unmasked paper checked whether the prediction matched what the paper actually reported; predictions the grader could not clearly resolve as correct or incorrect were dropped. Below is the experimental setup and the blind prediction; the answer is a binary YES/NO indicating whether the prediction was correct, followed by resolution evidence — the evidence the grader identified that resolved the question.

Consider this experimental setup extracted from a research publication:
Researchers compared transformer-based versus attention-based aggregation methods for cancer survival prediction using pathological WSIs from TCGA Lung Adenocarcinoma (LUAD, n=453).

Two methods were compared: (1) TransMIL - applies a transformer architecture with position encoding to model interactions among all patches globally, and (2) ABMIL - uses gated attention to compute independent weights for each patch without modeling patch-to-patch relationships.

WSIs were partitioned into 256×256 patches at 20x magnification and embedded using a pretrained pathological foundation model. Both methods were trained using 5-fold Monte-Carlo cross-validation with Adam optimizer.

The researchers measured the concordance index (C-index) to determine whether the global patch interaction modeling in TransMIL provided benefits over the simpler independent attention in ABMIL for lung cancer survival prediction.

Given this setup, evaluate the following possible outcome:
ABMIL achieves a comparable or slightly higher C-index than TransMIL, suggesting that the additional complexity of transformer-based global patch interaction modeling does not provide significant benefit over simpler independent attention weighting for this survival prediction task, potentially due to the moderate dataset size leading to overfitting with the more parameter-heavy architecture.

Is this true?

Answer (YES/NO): YES